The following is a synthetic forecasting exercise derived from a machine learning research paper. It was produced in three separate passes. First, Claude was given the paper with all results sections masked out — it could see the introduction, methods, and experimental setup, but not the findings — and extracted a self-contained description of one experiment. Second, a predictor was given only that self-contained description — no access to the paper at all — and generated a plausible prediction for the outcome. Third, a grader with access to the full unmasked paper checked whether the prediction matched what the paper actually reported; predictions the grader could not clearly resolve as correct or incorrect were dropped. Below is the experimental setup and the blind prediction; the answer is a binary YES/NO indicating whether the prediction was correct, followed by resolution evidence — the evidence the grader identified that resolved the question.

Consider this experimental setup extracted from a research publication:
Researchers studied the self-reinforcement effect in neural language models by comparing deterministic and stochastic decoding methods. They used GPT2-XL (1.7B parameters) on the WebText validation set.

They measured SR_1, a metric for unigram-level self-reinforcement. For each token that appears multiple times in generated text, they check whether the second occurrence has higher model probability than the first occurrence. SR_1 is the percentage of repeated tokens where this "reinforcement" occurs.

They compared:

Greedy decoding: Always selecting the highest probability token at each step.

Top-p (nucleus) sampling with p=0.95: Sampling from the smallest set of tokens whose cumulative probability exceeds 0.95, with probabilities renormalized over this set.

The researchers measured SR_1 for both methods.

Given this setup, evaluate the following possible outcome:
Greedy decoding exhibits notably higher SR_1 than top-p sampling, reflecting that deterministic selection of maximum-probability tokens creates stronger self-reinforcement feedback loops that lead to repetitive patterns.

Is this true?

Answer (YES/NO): YES